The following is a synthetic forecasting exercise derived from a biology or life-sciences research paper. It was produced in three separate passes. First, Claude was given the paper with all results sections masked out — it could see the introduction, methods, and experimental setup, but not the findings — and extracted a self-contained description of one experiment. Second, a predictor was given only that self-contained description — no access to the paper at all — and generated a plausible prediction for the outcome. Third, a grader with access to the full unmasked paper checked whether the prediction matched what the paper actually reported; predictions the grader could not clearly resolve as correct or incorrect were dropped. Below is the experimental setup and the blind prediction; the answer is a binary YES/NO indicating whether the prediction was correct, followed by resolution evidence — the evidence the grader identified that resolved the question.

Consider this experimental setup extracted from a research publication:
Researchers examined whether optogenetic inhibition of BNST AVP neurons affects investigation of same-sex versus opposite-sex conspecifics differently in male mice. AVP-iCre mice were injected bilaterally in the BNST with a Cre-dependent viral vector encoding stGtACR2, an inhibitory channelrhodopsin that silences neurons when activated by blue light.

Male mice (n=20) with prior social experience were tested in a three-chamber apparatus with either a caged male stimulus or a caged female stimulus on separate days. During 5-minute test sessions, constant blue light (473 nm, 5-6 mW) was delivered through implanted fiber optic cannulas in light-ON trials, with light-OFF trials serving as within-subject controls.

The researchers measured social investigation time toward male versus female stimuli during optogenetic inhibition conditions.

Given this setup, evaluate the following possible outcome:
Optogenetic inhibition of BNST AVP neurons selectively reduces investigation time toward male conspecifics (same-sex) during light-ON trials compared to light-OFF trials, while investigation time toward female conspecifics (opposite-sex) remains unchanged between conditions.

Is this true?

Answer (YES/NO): YES